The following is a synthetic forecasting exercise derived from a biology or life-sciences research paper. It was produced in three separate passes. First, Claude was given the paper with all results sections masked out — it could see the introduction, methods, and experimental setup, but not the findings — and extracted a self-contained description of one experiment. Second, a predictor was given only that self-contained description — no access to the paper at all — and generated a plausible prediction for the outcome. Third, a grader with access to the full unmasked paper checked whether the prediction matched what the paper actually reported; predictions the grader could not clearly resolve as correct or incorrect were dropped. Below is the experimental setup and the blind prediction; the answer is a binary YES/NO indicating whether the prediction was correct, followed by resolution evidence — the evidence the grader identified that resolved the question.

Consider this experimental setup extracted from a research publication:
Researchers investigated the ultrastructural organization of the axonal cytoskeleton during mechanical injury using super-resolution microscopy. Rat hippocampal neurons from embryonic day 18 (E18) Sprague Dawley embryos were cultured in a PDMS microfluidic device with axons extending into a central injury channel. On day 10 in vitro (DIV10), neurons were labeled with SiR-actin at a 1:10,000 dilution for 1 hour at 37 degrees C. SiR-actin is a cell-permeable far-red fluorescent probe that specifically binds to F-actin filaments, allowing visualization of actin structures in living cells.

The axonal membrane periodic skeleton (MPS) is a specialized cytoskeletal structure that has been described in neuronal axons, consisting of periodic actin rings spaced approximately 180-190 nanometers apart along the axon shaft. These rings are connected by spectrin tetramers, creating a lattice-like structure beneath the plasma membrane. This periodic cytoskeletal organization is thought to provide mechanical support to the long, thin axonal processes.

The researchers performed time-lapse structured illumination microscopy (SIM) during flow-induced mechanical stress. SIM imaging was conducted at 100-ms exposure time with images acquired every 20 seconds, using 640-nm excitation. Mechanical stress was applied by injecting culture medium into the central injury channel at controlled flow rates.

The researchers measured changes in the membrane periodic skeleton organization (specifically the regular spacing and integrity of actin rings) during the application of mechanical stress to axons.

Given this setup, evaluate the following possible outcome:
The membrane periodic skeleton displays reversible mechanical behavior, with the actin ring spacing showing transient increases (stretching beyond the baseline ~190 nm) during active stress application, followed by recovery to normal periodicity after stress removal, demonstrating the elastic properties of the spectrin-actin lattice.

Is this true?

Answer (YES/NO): NO